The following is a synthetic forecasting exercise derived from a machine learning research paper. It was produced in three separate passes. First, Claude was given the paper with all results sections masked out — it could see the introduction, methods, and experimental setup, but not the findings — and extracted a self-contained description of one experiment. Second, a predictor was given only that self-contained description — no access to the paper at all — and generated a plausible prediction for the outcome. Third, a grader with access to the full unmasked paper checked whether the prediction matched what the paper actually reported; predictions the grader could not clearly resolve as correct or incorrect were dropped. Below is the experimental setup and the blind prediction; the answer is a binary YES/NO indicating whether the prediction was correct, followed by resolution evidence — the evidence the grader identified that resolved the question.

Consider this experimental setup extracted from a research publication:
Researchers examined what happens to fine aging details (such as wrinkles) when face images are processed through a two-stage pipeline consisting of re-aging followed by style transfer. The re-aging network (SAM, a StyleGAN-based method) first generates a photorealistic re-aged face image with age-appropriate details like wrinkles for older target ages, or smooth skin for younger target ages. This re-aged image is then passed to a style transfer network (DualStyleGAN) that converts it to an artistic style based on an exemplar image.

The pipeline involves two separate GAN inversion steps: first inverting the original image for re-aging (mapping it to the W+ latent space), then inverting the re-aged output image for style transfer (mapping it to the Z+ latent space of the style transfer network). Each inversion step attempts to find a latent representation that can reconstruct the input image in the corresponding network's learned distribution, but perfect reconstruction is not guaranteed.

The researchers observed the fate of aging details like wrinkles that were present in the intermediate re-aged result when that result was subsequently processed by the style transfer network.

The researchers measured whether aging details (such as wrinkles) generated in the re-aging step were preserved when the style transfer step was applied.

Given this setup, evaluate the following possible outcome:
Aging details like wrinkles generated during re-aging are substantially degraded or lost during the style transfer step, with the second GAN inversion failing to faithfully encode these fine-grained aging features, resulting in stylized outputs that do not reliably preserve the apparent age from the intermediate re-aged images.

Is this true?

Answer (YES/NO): YES